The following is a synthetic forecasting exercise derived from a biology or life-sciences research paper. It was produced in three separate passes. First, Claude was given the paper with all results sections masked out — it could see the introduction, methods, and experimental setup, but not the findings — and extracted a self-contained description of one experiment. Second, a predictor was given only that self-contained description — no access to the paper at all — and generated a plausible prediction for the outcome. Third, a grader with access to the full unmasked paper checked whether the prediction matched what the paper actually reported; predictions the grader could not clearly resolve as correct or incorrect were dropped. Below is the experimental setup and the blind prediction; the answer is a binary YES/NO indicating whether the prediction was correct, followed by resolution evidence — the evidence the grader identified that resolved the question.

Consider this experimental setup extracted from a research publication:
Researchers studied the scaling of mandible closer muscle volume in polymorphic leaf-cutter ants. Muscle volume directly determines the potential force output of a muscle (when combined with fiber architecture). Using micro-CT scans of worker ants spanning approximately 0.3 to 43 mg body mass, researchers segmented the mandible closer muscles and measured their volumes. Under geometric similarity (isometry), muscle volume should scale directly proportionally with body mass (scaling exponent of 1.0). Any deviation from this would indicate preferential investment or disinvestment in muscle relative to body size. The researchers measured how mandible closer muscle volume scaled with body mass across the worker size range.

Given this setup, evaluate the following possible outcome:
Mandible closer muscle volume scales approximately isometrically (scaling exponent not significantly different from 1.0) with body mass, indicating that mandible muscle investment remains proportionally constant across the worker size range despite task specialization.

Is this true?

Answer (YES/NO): NO